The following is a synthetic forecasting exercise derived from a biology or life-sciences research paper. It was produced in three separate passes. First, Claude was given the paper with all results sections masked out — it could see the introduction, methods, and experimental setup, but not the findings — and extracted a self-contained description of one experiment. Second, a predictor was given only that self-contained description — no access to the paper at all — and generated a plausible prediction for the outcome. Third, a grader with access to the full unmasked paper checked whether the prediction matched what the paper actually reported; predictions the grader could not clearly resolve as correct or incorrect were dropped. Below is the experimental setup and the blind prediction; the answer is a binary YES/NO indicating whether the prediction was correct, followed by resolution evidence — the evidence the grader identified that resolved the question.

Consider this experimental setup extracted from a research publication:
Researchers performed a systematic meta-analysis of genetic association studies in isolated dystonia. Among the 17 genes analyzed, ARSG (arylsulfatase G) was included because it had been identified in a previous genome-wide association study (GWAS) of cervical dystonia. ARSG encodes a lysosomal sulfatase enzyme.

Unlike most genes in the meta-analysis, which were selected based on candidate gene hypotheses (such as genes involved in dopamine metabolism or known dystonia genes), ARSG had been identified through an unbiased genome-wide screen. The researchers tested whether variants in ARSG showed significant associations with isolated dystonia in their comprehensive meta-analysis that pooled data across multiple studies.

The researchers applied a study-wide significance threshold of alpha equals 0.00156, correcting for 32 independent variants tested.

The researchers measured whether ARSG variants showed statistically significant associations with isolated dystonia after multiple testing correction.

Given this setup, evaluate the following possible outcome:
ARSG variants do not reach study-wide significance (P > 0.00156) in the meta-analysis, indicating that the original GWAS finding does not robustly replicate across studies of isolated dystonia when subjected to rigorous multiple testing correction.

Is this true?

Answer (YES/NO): NO